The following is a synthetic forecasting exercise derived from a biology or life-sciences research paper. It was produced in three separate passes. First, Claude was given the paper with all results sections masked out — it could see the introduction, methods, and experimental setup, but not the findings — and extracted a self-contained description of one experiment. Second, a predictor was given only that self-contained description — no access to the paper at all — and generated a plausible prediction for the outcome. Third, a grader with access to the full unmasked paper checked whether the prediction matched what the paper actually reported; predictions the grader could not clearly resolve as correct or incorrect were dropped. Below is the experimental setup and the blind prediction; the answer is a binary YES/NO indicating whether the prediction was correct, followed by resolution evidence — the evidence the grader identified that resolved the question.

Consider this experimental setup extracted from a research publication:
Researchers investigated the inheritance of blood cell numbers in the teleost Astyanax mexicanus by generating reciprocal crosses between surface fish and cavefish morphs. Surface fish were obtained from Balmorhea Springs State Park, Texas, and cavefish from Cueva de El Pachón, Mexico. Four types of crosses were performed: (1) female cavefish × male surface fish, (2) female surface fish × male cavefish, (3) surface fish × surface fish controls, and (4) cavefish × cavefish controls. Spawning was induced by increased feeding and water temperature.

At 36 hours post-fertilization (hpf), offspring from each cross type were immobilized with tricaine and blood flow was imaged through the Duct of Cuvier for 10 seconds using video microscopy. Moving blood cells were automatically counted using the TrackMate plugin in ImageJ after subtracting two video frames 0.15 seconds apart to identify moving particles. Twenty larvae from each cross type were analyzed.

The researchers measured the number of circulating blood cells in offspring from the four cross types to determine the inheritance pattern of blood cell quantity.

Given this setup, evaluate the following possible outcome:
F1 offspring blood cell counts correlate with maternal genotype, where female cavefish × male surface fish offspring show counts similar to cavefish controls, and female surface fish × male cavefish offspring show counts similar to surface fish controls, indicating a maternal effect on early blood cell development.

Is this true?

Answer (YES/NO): YES